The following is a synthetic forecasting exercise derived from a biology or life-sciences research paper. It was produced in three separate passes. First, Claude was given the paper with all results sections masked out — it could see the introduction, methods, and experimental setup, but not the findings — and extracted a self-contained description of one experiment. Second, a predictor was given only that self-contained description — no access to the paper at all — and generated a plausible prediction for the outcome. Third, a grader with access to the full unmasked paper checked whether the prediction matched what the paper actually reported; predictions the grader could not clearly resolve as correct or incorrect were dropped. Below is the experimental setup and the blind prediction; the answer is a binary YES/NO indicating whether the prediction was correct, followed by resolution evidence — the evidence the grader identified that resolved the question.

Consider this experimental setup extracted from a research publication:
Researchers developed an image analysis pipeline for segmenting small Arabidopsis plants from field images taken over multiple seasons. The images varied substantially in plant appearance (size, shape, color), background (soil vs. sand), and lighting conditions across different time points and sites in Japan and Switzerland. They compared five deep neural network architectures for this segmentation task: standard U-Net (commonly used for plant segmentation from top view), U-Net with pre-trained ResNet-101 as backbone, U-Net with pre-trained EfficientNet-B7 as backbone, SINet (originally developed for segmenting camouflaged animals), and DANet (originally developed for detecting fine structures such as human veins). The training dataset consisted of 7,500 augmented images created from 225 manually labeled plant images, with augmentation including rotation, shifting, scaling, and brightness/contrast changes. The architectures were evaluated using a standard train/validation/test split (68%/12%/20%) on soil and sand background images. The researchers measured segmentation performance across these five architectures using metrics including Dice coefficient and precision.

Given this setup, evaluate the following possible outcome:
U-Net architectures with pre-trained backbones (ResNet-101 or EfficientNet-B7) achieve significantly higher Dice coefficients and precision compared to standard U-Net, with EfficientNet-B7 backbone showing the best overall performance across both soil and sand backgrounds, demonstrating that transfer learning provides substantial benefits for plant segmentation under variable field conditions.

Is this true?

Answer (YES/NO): NO